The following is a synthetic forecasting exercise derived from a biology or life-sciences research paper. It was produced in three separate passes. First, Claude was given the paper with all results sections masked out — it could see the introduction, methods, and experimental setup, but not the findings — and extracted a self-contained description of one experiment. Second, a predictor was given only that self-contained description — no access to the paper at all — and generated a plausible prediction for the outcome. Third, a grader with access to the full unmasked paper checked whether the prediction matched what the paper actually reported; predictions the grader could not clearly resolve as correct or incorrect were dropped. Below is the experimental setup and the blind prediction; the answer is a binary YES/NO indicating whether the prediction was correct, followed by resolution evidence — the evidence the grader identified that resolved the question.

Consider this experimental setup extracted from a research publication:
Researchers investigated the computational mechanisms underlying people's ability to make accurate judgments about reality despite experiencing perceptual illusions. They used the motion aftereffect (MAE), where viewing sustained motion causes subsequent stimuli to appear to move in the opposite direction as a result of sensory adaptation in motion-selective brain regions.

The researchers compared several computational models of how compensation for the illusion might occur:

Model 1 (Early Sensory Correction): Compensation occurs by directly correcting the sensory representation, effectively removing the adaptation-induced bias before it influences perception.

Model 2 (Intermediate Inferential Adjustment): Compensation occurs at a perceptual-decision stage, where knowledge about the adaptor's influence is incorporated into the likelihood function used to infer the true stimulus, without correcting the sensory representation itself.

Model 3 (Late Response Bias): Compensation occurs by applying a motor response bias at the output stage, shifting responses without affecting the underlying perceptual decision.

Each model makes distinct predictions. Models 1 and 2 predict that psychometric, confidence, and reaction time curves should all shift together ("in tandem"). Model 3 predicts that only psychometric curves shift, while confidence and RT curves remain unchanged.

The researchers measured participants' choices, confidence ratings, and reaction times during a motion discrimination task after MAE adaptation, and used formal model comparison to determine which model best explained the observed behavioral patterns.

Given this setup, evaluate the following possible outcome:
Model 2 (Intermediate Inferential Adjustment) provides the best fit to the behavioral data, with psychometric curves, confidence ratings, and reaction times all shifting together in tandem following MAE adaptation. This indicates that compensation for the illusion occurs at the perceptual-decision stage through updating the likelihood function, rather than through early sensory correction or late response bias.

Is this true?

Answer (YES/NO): YES